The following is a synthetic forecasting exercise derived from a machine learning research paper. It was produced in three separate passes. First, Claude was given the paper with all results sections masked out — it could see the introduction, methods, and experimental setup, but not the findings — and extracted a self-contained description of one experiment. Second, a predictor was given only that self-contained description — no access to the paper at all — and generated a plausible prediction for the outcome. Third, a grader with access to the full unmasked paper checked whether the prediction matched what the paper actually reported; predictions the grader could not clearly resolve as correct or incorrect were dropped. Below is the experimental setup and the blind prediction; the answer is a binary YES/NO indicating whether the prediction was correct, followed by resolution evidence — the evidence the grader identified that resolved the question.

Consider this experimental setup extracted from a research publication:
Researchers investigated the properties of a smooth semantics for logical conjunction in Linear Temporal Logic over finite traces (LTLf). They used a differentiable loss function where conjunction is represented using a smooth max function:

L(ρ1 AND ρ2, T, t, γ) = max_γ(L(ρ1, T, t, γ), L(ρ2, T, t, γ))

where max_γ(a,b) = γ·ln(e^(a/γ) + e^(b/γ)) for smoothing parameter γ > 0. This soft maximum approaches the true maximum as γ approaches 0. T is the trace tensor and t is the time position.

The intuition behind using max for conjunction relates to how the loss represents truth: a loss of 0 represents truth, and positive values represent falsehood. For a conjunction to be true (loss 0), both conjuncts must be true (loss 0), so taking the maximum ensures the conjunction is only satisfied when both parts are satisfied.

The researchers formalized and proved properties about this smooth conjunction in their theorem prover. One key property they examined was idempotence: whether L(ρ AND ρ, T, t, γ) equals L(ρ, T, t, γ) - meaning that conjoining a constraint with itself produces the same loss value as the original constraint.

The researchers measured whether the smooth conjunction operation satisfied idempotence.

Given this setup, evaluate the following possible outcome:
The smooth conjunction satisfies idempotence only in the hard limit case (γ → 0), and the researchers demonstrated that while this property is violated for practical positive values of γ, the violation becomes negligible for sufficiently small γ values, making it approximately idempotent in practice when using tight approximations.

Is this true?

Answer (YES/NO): YES